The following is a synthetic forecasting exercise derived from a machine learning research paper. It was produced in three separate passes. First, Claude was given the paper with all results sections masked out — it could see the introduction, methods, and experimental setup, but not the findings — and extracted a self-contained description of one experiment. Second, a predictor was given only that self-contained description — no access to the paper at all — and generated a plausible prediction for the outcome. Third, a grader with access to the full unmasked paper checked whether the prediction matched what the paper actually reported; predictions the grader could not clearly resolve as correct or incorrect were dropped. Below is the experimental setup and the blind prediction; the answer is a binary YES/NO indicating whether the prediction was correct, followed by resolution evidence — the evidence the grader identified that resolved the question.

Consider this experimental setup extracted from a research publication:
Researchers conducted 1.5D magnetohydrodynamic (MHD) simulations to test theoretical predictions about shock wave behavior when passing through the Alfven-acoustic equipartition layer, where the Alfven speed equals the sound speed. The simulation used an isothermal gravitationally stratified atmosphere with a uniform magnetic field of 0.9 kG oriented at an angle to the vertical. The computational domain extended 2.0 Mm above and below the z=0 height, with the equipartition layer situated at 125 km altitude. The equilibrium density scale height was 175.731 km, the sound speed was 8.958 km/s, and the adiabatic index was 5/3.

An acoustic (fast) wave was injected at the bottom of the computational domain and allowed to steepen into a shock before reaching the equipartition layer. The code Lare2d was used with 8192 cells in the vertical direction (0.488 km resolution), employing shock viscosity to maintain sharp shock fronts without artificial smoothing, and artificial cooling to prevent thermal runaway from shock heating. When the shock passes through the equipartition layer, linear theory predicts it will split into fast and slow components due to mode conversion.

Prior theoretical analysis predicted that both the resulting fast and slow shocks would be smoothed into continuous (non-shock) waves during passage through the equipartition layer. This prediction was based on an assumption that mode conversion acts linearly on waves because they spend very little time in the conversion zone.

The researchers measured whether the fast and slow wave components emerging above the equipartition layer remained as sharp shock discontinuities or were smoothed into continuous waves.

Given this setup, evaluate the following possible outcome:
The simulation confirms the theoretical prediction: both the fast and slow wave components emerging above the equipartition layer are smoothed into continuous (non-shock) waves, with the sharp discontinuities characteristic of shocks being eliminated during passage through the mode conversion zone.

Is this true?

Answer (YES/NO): NO